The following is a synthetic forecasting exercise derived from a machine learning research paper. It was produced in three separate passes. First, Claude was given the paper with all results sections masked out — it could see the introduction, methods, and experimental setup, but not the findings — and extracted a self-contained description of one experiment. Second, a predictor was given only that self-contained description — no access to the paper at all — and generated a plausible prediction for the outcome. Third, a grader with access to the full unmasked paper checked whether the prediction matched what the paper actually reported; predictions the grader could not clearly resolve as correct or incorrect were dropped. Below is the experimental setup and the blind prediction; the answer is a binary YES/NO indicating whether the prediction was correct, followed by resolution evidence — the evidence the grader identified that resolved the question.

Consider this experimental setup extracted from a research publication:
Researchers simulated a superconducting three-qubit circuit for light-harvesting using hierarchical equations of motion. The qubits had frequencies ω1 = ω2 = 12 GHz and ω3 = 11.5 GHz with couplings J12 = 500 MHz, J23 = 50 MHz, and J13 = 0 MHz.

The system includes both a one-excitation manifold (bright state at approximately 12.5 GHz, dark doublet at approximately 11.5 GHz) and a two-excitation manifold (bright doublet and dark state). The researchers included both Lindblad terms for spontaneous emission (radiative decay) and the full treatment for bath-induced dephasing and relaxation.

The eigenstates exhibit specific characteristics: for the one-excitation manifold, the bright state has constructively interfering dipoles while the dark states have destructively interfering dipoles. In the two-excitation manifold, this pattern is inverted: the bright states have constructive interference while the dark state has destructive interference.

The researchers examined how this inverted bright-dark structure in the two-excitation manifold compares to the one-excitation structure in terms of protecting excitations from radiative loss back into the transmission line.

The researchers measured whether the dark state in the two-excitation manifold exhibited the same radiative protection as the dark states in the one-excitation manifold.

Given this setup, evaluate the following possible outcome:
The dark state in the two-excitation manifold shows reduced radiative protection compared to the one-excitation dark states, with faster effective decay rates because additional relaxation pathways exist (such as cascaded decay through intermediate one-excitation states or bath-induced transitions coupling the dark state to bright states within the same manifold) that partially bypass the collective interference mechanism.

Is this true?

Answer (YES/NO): NO